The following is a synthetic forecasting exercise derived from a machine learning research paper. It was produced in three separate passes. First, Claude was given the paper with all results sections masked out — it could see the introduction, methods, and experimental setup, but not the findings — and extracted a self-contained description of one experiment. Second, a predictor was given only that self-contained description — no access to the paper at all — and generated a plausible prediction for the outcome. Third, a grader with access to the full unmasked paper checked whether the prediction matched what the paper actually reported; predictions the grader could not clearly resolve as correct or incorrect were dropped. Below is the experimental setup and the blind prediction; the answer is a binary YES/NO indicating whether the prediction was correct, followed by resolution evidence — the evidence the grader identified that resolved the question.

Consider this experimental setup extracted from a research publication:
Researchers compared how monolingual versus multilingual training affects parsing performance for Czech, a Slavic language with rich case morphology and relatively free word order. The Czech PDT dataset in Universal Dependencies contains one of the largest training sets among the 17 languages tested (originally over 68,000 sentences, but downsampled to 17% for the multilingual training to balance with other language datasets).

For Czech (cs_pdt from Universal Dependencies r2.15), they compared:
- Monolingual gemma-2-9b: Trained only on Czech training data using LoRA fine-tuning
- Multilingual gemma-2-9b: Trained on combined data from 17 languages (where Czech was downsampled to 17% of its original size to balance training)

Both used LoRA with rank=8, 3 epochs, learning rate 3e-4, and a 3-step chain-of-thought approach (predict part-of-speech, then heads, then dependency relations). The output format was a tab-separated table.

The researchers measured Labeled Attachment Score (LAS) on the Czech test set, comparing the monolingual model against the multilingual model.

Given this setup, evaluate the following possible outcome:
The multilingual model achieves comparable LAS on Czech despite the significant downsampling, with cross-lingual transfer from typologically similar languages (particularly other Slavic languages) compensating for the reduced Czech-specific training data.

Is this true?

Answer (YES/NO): NO